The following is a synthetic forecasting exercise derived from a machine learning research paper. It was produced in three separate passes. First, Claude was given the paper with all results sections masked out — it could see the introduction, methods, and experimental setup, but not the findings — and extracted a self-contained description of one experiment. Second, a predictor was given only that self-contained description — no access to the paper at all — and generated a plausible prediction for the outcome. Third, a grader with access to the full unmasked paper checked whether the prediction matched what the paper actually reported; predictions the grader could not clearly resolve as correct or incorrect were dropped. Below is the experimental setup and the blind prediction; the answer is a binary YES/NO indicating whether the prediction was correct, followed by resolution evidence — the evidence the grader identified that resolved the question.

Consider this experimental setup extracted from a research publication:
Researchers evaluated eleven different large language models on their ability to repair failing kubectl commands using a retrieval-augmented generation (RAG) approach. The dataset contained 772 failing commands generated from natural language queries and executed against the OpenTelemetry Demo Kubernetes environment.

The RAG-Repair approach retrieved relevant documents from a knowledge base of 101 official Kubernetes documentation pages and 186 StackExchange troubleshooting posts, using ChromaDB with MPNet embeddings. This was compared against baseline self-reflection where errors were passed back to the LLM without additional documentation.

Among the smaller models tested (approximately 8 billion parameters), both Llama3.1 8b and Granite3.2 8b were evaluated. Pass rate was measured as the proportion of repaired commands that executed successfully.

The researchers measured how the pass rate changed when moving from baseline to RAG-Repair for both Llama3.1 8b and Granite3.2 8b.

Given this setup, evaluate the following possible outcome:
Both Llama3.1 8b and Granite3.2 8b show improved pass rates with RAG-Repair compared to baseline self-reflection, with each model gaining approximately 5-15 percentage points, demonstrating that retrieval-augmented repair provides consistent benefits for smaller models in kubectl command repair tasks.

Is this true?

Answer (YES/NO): NO